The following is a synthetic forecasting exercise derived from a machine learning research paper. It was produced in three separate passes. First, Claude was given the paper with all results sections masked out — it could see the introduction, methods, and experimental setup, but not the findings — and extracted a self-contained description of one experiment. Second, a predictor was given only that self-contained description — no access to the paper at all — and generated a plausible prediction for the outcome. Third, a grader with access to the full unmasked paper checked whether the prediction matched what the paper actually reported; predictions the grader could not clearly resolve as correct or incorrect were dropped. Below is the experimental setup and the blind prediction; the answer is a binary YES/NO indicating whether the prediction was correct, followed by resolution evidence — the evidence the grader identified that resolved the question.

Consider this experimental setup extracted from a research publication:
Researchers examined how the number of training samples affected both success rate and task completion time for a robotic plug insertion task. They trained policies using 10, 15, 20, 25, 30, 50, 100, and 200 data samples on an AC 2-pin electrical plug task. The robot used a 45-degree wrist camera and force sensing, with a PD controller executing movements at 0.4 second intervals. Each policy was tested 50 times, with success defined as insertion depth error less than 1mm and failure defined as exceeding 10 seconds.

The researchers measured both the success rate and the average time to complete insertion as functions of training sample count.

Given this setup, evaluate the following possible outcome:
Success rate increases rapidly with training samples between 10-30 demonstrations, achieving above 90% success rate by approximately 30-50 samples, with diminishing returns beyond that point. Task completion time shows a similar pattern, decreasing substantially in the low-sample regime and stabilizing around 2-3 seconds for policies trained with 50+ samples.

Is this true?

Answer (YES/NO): NO